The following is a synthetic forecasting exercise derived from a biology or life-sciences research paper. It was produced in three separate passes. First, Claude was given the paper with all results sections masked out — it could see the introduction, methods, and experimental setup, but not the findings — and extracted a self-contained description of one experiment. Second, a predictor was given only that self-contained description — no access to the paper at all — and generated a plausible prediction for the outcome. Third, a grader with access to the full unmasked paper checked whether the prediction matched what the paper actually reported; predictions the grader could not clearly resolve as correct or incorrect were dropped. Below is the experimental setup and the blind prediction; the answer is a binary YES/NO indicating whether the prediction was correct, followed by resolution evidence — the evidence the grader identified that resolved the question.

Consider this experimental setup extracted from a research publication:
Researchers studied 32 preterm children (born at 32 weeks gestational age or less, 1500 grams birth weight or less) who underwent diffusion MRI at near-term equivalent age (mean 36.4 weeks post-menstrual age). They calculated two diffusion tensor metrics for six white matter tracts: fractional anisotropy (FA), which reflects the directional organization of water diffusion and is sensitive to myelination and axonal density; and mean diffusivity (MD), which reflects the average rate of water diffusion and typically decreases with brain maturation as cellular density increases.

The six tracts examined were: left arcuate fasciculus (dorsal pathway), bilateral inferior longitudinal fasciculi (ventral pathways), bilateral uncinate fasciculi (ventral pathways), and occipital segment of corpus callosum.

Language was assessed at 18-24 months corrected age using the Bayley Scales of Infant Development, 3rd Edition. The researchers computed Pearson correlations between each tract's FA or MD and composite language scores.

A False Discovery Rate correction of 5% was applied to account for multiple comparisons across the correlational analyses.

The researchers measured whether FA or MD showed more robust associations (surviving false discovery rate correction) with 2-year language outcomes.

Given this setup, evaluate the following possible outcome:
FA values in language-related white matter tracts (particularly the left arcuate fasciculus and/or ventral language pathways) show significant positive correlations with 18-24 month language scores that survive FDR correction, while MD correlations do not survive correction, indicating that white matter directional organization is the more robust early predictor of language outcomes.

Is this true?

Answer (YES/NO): YES